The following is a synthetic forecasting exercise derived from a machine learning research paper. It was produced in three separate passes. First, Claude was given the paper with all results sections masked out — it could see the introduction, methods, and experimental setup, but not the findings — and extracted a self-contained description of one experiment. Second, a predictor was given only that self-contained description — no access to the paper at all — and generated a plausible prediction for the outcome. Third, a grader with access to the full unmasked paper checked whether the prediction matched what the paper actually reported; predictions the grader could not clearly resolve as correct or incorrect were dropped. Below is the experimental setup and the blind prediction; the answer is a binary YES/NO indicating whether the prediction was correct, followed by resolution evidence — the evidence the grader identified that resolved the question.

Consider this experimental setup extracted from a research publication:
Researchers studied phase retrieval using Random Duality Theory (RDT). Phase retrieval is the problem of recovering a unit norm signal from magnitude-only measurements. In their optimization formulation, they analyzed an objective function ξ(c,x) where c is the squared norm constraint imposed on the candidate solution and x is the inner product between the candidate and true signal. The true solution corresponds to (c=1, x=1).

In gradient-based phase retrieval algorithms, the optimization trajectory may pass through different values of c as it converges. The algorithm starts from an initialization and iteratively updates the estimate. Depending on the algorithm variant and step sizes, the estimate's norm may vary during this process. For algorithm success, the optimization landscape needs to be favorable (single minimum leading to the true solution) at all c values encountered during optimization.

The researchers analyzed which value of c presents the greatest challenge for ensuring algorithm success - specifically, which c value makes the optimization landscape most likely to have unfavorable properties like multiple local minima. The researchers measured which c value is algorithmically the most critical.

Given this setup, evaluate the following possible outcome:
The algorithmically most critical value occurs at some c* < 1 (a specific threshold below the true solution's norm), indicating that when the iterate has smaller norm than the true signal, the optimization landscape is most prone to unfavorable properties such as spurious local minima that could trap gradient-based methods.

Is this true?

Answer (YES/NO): NO